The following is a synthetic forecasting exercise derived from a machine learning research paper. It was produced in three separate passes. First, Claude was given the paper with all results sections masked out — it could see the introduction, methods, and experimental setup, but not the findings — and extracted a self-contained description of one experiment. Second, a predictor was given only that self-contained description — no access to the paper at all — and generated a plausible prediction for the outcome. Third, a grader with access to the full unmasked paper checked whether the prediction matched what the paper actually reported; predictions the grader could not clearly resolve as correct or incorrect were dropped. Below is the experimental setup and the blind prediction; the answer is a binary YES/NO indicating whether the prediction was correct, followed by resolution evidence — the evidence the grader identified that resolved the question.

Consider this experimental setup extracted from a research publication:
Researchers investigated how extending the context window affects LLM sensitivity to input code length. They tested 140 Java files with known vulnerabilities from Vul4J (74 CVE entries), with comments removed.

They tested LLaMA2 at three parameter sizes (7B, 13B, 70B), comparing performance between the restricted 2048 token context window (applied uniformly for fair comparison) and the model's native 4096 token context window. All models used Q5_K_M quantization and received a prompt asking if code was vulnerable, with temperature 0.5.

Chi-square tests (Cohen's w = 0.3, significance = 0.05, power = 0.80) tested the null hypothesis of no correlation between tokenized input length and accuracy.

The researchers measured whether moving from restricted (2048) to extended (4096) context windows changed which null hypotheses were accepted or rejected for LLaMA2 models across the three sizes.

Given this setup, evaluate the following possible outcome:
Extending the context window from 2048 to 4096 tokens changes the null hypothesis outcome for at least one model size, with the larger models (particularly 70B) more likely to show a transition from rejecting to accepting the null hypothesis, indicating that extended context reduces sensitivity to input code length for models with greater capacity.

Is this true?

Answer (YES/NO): NO